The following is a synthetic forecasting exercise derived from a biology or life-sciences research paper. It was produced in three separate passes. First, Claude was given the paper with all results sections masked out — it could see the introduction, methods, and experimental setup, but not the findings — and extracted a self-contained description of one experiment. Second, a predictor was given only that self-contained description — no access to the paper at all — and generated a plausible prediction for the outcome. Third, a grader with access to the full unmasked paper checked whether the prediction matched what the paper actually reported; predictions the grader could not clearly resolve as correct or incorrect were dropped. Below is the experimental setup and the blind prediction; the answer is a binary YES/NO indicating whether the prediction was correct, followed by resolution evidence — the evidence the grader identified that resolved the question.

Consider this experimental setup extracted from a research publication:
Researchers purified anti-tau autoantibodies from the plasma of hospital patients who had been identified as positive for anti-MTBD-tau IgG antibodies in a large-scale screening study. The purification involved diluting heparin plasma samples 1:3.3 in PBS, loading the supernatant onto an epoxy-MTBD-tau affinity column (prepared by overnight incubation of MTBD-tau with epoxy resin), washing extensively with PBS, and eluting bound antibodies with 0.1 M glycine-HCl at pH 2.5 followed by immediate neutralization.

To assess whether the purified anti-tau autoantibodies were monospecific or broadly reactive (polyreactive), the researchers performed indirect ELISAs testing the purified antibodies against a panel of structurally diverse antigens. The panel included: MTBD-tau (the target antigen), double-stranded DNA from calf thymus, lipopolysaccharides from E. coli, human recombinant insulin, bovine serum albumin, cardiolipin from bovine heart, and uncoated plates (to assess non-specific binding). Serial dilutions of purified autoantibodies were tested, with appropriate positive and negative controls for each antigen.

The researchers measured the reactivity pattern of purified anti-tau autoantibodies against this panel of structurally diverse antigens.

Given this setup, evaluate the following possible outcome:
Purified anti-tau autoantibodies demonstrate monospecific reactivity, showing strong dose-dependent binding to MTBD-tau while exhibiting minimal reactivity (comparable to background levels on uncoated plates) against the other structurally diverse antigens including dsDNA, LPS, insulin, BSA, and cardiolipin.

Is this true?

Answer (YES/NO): YES